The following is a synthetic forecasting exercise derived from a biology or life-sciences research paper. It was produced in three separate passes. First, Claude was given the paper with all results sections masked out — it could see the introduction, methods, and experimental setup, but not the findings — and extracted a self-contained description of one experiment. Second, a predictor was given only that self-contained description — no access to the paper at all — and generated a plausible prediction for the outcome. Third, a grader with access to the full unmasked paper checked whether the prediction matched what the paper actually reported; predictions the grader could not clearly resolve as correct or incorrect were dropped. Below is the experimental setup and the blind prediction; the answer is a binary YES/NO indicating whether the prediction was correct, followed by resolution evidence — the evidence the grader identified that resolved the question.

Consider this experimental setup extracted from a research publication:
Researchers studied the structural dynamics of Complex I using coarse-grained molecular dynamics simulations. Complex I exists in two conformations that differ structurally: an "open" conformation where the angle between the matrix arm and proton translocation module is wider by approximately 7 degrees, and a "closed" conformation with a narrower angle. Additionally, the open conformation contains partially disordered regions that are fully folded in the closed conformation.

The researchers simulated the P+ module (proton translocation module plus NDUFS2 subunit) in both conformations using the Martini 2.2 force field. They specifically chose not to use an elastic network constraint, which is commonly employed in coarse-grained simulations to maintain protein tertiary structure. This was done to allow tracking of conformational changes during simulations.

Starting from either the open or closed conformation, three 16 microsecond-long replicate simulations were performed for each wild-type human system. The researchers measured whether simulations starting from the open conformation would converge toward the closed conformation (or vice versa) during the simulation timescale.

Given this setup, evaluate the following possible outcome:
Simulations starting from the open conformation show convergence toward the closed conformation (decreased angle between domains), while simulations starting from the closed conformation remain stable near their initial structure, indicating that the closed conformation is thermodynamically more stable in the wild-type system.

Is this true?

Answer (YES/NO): NO